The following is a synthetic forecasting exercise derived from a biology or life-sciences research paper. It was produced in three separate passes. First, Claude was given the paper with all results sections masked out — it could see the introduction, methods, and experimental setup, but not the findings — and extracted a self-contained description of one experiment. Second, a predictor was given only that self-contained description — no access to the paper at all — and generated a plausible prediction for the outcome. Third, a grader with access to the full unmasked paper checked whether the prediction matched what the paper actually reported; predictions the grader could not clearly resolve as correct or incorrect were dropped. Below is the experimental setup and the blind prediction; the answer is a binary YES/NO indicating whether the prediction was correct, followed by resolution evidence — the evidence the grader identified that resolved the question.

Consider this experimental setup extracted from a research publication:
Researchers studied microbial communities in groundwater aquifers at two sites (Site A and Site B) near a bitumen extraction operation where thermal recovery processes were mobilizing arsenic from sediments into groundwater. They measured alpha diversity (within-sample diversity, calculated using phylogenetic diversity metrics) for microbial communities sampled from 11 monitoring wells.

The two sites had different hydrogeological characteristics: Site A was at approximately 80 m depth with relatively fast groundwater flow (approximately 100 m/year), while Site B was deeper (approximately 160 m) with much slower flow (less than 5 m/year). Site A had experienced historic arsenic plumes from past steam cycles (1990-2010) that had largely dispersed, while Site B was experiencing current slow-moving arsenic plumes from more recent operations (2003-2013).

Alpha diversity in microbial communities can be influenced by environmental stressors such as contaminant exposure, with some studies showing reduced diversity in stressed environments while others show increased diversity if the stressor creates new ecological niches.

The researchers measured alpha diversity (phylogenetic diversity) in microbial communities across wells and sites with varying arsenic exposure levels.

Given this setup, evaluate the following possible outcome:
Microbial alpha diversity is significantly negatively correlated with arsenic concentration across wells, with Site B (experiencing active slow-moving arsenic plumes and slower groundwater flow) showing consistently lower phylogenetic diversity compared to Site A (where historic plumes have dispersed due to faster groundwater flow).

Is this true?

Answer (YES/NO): NO